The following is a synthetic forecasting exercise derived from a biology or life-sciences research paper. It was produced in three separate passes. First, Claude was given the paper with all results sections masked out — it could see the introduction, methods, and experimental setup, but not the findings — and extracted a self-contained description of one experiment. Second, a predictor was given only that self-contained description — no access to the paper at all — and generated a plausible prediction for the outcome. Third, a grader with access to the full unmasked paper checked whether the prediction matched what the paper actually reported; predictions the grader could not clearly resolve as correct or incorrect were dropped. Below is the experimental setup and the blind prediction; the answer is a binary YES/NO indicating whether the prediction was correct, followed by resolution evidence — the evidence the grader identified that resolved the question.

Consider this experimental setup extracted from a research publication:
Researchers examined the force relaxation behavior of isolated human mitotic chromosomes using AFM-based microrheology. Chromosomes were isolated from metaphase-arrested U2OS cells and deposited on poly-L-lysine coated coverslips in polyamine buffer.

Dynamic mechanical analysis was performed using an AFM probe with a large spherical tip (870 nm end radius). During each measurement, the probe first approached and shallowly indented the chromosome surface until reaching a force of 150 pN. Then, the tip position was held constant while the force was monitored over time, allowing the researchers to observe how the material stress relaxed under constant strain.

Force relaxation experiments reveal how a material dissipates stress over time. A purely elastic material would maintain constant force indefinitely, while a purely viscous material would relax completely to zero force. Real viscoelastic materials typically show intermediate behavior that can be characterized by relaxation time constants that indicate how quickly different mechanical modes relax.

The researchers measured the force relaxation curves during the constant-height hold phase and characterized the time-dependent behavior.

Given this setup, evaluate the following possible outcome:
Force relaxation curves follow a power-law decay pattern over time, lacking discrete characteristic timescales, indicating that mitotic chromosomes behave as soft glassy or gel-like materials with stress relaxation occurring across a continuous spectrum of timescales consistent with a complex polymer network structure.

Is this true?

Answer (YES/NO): NO